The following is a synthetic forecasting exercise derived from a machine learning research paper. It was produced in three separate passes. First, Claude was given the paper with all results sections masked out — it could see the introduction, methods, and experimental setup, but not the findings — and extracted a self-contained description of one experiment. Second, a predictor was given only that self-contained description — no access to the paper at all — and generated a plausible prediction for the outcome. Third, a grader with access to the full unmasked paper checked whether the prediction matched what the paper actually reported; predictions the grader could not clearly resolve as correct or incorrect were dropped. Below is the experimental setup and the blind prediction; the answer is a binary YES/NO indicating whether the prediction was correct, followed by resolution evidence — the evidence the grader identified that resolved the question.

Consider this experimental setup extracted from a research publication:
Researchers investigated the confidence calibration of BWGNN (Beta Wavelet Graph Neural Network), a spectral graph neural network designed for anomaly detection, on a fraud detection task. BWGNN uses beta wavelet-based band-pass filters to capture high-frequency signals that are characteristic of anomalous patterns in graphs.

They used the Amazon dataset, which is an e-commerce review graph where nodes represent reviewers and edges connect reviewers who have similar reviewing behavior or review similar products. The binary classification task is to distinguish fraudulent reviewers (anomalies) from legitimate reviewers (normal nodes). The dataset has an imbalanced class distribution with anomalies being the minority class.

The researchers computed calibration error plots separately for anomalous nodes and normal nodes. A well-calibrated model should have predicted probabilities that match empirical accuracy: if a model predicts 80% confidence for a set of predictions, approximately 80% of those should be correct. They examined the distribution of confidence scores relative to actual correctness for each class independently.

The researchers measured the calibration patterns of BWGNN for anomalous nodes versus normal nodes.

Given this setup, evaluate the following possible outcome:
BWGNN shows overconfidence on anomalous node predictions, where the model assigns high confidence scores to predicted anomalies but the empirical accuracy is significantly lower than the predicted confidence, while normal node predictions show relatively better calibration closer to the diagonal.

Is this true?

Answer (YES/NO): NO